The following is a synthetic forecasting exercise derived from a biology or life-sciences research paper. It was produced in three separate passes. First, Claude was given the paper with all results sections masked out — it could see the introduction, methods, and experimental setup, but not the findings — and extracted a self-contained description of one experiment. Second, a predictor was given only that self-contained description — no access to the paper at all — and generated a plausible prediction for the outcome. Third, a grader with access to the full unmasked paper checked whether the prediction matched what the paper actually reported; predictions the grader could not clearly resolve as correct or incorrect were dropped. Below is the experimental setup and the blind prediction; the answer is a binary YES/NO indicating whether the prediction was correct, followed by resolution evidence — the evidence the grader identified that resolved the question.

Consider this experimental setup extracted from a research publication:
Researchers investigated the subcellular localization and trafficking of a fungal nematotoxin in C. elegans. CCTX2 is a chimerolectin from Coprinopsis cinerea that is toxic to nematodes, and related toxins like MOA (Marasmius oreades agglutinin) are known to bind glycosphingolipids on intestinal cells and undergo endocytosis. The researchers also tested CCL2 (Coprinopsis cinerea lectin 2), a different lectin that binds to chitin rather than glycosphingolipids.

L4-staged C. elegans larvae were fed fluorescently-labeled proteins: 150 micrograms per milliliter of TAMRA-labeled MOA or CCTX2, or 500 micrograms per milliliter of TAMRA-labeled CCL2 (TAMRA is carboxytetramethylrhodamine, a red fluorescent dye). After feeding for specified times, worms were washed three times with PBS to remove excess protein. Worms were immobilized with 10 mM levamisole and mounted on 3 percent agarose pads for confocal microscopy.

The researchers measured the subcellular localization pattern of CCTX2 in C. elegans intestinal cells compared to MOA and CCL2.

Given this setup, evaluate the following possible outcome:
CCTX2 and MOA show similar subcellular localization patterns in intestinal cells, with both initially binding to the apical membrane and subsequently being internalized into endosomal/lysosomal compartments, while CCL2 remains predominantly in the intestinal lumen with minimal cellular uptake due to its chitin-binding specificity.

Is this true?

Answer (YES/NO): NO